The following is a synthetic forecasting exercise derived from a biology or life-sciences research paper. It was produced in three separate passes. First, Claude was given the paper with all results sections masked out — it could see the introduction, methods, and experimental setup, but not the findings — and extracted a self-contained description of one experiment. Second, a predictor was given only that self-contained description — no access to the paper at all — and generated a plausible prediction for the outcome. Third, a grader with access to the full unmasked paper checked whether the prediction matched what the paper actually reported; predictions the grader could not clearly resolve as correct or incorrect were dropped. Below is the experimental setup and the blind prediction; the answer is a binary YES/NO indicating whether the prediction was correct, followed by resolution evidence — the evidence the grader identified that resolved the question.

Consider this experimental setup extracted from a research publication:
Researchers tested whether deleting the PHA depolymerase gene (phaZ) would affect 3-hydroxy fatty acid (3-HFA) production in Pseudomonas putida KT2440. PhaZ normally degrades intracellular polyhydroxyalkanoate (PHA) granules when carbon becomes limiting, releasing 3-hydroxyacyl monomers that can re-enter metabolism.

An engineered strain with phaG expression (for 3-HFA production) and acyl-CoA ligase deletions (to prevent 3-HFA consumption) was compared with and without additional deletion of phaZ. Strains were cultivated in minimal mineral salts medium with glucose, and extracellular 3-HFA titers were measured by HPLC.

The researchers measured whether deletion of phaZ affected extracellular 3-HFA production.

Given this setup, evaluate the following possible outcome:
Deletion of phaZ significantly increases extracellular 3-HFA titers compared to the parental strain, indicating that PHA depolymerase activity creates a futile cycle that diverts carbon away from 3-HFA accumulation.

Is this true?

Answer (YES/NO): NO